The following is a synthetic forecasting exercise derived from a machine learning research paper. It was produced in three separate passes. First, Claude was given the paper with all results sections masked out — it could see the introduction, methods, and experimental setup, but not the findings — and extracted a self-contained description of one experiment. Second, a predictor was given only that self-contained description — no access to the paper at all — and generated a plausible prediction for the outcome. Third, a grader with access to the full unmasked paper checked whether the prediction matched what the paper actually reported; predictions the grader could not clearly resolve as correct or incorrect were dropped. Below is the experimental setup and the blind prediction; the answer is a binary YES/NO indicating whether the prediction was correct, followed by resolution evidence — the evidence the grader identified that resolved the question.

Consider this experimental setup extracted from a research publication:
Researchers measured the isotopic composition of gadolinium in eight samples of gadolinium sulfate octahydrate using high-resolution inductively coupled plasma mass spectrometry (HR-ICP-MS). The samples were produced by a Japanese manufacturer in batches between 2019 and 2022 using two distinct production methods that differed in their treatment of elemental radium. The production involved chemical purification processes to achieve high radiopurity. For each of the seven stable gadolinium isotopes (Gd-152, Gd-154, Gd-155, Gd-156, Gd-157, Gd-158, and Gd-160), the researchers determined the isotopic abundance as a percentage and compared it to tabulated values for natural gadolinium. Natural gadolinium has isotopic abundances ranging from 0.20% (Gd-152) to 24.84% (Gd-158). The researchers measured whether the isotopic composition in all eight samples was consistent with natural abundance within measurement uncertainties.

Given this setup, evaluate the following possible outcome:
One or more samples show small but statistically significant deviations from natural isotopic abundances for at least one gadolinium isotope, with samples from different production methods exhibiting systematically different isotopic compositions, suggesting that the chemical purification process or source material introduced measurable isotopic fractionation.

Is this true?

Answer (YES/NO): NO